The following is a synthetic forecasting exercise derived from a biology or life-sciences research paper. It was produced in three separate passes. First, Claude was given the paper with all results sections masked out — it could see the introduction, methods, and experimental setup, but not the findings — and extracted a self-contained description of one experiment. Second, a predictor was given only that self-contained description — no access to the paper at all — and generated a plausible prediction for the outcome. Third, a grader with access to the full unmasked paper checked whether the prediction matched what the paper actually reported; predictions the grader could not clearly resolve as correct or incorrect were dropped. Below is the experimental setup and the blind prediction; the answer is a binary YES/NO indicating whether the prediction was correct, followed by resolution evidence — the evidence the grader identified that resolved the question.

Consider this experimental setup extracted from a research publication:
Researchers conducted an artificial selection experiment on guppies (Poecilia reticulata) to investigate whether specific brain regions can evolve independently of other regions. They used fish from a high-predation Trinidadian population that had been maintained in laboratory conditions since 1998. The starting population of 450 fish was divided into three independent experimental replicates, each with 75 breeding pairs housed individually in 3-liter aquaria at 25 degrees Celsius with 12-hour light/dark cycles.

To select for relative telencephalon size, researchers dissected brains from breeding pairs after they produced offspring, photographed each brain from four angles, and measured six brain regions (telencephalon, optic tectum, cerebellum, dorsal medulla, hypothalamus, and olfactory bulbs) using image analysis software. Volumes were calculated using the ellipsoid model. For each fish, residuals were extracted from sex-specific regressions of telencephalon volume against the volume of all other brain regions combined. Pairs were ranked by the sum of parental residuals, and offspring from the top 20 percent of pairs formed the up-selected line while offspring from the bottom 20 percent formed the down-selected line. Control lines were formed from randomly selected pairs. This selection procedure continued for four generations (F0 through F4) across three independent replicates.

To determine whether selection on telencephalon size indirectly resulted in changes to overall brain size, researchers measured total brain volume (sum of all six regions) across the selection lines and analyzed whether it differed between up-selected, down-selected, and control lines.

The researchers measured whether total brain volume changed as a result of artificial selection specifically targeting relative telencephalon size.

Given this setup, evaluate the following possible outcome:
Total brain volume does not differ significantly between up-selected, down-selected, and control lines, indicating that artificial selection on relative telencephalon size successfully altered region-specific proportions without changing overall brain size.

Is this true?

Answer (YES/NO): NO